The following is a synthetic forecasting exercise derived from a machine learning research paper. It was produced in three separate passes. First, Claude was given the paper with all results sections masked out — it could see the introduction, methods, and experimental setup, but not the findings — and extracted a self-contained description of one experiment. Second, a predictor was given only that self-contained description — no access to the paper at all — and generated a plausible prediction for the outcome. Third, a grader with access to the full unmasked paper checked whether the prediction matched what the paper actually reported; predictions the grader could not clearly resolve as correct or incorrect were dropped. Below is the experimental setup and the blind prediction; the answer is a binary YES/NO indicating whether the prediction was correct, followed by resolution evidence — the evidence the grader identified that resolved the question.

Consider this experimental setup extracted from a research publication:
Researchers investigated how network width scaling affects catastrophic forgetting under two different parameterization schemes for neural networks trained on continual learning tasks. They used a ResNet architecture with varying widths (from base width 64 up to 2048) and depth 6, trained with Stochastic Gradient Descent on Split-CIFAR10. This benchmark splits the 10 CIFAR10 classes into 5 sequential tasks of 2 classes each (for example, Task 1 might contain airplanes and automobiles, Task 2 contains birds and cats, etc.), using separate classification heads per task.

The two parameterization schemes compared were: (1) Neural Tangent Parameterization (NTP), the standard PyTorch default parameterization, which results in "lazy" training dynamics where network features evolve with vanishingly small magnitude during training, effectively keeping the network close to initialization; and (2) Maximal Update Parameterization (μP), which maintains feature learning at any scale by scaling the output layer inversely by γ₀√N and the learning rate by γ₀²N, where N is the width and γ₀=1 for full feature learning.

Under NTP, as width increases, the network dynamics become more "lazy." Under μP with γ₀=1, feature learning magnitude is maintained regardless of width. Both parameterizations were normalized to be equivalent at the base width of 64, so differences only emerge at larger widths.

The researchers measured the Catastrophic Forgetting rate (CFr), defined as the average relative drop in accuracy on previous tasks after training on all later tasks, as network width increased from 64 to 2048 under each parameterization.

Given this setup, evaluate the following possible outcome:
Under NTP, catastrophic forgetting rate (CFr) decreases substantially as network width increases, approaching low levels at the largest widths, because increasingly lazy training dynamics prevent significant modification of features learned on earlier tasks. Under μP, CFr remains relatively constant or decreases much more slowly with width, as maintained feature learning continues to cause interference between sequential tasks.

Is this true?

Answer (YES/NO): YES